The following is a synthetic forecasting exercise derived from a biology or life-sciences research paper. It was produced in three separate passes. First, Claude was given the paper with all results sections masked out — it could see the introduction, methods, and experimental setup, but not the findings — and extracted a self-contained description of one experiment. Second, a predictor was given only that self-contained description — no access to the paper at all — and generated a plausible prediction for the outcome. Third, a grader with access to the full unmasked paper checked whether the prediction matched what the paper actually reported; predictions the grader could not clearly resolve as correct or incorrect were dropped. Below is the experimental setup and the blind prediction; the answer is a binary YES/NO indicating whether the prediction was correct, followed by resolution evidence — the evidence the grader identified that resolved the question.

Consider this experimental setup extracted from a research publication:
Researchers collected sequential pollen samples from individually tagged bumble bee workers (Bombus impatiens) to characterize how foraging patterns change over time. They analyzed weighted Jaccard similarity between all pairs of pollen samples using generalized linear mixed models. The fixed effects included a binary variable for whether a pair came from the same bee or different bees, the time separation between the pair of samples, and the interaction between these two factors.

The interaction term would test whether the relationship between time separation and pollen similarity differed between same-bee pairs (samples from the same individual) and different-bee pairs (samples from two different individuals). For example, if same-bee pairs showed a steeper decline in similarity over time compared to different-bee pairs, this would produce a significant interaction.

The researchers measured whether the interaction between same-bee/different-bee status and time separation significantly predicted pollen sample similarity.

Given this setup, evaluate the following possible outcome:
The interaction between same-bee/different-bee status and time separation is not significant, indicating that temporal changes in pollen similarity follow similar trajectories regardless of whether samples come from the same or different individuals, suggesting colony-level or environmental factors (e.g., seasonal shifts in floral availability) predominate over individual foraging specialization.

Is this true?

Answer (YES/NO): YES